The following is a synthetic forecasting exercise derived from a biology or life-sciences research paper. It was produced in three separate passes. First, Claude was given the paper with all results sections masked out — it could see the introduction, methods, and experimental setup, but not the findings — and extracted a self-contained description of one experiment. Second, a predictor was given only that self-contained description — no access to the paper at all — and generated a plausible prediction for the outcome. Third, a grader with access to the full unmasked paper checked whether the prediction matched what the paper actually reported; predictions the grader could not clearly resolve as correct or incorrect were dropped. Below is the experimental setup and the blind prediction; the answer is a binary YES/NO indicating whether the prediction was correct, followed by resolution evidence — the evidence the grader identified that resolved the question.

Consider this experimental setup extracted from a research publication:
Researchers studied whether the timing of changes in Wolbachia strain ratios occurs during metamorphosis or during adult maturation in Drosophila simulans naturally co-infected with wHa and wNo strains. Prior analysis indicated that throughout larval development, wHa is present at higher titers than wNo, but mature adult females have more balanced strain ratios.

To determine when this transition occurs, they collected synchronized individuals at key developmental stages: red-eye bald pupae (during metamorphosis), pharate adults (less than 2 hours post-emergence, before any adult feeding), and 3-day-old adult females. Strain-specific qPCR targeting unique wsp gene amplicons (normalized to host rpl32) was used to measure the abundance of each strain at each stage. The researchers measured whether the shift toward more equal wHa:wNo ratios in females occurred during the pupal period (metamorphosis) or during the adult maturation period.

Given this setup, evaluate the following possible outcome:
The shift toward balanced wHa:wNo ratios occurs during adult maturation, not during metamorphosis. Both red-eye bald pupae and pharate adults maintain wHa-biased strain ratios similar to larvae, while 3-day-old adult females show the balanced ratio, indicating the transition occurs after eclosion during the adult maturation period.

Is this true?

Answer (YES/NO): YES